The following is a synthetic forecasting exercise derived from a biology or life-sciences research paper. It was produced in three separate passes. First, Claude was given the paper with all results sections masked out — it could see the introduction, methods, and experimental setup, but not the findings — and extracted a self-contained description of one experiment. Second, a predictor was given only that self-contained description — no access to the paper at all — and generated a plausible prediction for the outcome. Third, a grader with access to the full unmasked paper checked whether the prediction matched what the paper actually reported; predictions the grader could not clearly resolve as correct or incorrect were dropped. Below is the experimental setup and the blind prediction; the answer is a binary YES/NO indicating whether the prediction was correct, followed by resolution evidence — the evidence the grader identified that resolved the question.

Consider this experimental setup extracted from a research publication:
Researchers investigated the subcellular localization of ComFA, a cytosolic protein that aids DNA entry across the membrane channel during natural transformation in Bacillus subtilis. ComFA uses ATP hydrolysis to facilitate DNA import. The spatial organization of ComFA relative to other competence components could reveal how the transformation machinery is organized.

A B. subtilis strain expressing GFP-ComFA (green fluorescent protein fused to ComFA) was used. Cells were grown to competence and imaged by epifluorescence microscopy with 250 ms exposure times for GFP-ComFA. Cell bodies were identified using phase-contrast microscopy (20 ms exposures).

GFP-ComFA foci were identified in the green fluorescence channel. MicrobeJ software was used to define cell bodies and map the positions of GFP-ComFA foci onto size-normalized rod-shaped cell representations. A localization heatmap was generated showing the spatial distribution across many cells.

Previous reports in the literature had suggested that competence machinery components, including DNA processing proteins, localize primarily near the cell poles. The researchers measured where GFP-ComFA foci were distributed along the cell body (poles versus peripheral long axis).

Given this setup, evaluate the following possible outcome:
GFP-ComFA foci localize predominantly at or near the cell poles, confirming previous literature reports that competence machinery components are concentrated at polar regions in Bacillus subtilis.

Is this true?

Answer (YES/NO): NO